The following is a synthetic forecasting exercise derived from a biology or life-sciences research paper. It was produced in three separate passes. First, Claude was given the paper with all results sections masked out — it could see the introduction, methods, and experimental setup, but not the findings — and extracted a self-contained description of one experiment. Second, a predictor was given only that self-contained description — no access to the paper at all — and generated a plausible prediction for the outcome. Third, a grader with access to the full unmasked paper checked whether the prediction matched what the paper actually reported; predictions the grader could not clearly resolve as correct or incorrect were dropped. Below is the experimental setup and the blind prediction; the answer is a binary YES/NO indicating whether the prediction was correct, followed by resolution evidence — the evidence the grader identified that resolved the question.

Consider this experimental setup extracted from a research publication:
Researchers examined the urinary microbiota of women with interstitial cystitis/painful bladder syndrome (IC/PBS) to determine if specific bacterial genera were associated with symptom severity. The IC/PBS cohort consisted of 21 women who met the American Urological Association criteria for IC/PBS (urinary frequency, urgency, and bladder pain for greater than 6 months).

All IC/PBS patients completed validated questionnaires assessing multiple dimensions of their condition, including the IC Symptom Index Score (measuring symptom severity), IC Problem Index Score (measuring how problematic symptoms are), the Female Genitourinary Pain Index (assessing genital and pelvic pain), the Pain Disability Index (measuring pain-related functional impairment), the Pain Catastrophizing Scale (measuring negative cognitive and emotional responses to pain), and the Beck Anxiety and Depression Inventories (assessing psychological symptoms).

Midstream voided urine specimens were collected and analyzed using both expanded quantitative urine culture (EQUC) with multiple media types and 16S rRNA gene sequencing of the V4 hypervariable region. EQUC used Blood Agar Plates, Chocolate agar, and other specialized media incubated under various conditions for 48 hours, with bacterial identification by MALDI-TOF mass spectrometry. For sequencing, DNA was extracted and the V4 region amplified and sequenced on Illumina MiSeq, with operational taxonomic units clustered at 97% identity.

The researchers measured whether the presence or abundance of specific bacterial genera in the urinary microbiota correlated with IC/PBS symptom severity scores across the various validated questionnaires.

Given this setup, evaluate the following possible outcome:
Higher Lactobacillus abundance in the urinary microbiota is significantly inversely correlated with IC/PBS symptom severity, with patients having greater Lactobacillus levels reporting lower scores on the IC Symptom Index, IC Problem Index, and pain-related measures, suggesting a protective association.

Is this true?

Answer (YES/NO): NO